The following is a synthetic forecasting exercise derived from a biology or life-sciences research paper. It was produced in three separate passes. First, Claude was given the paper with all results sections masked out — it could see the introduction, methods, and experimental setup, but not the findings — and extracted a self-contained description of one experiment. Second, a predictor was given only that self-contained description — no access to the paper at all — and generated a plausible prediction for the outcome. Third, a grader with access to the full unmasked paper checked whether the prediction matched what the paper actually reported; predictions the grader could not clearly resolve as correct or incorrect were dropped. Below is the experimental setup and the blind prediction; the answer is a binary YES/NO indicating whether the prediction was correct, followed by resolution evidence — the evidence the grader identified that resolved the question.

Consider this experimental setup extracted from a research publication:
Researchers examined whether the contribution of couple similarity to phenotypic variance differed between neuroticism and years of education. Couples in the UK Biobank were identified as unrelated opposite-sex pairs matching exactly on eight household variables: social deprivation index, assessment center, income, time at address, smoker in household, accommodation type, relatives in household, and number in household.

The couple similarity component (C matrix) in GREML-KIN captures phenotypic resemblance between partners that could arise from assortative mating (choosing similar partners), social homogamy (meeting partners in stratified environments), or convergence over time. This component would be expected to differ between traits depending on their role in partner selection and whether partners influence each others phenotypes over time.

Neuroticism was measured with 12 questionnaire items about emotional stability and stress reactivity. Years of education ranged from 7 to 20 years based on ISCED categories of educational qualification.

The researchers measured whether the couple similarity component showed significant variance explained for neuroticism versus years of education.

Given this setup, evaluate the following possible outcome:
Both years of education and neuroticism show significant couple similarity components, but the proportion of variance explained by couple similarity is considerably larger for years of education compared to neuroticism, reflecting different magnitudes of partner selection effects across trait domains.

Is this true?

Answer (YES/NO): NO